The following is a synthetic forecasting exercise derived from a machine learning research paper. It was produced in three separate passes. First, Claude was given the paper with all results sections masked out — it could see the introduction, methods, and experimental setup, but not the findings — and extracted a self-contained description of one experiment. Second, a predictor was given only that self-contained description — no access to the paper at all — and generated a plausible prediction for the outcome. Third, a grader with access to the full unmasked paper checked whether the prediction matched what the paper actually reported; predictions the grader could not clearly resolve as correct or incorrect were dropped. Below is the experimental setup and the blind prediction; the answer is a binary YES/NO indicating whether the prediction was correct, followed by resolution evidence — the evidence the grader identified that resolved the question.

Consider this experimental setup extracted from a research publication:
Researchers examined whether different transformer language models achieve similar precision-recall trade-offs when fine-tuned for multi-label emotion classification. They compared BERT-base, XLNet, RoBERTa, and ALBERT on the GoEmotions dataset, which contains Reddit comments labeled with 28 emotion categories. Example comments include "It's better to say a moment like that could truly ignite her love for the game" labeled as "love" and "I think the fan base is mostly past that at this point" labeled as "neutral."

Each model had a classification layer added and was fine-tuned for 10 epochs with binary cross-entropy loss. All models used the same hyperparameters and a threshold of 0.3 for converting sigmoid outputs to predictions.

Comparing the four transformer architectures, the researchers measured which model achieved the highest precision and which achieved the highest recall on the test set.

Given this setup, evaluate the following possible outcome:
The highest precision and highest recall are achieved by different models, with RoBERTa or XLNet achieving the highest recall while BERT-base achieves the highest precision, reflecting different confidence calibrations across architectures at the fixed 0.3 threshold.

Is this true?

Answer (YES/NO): NO